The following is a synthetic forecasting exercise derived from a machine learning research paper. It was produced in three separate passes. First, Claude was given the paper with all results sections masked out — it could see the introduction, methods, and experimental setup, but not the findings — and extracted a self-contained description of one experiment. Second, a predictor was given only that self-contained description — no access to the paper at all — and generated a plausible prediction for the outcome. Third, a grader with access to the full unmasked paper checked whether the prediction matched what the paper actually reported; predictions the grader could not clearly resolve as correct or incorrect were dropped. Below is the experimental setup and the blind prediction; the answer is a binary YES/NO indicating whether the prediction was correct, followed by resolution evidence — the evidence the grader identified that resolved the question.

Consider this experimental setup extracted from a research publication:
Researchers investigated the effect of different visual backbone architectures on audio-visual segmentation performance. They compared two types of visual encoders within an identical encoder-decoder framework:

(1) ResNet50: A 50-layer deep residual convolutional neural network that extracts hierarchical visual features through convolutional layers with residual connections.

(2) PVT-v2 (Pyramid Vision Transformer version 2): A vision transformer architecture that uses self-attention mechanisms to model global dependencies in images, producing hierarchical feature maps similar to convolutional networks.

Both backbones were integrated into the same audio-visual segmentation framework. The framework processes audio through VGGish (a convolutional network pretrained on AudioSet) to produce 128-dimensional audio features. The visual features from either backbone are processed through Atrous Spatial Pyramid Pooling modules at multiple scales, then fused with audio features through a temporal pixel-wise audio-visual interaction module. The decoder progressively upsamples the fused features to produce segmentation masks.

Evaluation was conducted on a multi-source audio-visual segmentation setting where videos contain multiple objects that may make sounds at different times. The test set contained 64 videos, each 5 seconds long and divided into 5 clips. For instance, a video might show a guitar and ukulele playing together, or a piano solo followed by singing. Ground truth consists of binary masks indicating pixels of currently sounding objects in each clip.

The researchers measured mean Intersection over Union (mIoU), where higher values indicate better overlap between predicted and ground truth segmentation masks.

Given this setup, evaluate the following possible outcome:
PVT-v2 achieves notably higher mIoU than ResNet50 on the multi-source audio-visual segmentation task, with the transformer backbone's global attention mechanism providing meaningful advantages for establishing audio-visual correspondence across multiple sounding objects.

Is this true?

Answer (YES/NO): YES